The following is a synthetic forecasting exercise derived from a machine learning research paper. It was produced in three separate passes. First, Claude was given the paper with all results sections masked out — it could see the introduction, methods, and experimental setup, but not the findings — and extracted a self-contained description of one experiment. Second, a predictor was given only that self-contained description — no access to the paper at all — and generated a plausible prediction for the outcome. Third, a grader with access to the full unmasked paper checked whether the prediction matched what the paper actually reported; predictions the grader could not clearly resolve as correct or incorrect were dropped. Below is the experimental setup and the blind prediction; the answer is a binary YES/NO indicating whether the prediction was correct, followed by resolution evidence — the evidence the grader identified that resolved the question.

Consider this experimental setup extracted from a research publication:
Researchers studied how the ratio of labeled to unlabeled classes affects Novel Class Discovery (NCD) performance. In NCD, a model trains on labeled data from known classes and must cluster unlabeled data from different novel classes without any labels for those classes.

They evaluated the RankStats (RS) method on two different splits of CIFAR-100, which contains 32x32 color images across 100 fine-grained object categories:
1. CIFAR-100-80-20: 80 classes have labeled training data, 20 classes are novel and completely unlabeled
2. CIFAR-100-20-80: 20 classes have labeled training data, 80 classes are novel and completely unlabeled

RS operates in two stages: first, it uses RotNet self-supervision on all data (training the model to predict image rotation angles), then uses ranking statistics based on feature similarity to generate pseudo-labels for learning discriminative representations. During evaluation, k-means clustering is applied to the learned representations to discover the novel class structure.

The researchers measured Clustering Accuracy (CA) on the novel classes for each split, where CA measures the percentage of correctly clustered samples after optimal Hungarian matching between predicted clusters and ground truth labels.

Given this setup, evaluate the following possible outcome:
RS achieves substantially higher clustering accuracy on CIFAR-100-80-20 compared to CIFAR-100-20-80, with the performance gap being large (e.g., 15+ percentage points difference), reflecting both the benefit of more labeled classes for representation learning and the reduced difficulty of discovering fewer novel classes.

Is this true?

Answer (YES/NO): YES